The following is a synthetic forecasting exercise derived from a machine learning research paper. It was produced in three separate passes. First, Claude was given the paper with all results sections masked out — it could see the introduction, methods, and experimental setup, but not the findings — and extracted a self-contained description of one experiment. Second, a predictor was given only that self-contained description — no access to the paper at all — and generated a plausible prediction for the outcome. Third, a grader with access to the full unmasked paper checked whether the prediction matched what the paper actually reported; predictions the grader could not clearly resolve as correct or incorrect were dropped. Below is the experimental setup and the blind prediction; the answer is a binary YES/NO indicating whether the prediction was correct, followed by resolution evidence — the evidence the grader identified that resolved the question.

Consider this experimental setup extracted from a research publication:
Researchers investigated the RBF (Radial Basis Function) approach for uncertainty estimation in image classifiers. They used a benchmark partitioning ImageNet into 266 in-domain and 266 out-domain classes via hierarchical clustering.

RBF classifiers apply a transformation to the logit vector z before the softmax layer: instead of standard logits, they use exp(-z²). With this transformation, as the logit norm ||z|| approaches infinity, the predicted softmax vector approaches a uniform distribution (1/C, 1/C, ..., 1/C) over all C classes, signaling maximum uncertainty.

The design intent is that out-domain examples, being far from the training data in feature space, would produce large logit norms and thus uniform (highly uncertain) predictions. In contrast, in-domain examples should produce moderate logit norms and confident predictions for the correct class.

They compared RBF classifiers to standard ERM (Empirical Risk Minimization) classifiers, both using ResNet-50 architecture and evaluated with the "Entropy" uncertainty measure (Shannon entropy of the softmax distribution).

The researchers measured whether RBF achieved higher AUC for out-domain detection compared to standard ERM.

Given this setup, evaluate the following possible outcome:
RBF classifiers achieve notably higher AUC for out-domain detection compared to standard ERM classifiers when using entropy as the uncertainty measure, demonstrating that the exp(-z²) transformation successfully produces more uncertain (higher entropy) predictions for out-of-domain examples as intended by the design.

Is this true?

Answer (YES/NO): NO